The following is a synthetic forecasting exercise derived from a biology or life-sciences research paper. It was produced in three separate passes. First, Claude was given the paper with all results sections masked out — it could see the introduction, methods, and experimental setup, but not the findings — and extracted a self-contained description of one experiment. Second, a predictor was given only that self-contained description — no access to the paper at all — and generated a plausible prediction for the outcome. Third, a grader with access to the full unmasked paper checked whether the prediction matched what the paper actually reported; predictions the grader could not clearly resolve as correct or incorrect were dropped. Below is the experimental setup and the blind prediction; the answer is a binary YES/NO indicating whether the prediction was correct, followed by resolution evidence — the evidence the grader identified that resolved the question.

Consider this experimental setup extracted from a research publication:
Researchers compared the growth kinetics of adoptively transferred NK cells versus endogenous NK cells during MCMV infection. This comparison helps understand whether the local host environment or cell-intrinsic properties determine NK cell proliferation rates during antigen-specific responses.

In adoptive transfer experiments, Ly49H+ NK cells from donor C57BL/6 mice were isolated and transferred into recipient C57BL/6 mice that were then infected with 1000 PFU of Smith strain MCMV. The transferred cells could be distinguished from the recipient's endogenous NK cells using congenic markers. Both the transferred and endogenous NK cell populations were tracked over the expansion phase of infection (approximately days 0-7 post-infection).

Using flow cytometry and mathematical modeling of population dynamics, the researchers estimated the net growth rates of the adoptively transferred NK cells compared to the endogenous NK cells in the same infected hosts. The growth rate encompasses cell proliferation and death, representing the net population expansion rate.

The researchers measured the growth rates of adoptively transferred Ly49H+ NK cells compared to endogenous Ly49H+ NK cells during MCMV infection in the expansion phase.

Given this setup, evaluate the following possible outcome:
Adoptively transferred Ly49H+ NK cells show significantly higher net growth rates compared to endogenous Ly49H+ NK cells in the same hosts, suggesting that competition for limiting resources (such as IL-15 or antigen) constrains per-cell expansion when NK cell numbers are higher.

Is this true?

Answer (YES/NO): YES